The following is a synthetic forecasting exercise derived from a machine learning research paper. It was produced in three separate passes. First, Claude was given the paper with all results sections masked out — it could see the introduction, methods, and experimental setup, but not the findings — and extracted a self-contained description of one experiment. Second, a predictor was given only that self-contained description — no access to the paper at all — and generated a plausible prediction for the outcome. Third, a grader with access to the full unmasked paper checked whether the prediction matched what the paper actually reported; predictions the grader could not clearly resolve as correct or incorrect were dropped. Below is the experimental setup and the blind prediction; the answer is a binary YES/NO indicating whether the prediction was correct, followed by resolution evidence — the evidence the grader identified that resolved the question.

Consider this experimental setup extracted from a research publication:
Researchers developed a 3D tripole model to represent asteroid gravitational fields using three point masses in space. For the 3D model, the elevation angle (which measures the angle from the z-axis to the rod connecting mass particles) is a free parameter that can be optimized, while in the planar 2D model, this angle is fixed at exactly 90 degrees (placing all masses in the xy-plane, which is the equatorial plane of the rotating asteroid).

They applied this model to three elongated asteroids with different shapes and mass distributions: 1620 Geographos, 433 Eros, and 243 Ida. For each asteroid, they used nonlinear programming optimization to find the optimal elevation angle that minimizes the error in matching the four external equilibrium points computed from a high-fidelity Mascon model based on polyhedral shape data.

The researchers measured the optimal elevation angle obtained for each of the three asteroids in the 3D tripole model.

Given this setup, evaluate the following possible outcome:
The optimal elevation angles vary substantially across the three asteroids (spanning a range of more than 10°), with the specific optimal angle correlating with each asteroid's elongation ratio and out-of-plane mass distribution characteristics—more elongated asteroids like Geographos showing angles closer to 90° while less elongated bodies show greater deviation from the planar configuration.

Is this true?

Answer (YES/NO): NO